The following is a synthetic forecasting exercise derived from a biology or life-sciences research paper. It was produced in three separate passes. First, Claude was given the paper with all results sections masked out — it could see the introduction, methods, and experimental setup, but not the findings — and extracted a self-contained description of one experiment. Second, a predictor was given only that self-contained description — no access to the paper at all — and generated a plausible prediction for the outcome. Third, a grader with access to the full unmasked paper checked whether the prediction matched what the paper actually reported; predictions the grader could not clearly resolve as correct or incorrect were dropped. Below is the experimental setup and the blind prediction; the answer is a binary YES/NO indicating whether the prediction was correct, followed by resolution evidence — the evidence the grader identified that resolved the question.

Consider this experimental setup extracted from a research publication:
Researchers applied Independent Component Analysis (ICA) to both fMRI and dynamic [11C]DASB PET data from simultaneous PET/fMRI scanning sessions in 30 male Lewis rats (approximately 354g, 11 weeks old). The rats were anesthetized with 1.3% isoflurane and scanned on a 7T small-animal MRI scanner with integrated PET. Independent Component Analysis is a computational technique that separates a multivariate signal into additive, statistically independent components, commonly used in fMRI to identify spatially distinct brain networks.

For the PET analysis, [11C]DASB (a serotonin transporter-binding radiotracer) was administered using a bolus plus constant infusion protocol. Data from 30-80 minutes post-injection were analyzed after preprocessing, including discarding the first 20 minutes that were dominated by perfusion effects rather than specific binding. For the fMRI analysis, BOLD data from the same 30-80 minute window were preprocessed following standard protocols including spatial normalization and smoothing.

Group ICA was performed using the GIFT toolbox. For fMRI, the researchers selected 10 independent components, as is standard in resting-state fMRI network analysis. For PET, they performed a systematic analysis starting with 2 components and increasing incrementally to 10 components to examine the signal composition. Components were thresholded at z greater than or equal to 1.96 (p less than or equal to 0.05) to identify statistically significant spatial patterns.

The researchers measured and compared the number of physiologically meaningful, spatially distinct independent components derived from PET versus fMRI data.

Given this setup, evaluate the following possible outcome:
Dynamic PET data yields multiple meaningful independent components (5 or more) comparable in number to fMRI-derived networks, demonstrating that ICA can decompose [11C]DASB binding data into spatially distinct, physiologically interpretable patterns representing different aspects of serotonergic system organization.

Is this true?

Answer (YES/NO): NO